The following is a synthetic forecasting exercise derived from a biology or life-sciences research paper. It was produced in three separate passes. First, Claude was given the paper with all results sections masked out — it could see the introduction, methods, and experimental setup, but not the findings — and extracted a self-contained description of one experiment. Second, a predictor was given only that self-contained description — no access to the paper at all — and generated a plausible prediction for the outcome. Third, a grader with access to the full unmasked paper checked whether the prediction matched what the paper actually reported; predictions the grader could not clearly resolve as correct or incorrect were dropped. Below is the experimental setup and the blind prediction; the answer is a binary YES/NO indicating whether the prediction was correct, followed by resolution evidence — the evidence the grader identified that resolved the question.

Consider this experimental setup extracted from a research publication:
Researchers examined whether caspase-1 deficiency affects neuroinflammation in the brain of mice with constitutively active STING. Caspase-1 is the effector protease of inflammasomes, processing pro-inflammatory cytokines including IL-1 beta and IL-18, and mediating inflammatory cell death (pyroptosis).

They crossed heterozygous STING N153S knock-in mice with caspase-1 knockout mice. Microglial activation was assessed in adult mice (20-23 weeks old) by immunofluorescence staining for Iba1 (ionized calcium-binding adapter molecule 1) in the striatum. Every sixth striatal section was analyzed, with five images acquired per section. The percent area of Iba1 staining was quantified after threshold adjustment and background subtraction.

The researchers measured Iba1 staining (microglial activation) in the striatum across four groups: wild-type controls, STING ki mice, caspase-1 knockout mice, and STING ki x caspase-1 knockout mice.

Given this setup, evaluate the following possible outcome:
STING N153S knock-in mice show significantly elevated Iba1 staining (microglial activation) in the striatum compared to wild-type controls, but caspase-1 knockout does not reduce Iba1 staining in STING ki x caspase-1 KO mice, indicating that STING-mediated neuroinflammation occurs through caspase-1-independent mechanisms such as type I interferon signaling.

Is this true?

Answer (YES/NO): NO